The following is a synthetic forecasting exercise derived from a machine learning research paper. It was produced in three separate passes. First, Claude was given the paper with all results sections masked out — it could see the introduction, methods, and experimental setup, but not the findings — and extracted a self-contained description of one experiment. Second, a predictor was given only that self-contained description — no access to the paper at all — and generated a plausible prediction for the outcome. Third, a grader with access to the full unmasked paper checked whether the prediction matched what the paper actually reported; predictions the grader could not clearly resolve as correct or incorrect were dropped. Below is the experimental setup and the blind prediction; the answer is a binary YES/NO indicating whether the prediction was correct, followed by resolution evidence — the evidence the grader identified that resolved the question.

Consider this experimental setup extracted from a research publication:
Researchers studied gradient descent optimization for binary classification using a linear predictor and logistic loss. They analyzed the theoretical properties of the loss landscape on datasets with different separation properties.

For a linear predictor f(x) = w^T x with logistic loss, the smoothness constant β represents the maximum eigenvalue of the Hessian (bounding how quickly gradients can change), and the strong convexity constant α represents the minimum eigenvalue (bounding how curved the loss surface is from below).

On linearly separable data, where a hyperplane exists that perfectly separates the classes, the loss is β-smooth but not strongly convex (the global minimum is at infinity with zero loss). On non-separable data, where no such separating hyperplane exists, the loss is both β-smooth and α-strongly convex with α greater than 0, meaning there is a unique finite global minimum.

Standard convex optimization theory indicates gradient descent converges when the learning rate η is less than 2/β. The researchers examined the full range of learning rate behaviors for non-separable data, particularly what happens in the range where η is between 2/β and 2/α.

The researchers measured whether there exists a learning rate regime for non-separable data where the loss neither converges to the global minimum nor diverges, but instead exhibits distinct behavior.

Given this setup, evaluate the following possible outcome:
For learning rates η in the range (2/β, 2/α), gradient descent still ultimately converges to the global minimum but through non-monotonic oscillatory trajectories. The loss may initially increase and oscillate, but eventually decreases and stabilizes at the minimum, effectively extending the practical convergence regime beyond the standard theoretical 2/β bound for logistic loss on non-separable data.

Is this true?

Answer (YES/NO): NO